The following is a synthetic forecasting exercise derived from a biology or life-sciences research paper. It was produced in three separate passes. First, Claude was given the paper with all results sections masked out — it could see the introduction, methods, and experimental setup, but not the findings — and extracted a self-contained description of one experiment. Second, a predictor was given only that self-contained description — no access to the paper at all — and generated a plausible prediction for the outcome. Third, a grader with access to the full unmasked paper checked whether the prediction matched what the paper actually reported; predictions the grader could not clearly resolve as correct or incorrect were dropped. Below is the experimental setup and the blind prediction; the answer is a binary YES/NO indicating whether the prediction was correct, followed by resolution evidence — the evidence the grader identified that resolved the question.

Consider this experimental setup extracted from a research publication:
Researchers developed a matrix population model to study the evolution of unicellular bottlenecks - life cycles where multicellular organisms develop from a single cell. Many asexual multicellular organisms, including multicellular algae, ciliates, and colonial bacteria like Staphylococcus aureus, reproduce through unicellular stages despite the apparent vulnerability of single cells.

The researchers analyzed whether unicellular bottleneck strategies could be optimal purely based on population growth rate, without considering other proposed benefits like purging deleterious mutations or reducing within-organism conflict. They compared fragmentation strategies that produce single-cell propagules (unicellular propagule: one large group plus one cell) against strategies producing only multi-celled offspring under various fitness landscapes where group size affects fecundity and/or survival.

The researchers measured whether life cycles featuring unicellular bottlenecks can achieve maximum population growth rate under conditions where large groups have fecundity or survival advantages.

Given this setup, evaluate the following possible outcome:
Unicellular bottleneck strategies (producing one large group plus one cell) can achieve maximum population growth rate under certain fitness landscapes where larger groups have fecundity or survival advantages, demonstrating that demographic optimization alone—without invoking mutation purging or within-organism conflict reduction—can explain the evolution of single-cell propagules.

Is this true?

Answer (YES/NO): YES